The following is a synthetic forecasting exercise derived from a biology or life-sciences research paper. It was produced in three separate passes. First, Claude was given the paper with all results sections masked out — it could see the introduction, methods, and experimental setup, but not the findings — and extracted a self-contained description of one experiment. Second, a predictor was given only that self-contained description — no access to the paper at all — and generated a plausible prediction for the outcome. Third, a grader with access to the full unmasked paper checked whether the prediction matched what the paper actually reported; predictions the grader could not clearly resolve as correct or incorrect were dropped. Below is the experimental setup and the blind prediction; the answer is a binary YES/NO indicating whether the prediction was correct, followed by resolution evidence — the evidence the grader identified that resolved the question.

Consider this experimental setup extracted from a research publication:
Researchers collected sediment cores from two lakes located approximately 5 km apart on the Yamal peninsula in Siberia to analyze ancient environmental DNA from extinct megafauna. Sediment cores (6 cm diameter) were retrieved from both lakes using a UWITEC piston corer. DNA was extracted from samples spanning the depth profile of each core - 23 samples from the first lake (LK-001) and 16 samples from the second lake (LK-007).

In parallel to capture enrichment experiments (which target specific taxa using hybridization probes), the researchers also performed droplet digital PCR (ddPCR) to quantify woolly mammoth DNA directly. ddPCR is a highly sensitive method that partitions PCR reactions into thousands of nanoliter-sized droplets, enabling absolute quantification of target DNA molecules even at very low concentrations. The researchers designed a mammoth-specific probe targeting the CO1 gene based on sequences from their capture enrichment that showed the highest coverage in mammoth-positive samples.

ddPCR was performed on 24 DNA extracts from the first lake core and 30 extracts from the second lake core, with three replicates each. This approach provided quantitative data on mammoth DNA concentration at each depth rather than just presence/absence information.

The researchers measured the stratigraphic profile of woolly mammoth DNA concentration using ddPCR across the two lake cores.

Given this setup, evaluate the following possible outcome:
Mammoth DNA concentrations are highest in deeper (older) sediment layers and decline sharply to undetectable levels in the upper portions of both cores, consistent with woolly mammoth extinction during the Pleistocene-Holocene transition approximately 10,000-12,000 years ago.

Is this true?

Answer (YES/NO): NO